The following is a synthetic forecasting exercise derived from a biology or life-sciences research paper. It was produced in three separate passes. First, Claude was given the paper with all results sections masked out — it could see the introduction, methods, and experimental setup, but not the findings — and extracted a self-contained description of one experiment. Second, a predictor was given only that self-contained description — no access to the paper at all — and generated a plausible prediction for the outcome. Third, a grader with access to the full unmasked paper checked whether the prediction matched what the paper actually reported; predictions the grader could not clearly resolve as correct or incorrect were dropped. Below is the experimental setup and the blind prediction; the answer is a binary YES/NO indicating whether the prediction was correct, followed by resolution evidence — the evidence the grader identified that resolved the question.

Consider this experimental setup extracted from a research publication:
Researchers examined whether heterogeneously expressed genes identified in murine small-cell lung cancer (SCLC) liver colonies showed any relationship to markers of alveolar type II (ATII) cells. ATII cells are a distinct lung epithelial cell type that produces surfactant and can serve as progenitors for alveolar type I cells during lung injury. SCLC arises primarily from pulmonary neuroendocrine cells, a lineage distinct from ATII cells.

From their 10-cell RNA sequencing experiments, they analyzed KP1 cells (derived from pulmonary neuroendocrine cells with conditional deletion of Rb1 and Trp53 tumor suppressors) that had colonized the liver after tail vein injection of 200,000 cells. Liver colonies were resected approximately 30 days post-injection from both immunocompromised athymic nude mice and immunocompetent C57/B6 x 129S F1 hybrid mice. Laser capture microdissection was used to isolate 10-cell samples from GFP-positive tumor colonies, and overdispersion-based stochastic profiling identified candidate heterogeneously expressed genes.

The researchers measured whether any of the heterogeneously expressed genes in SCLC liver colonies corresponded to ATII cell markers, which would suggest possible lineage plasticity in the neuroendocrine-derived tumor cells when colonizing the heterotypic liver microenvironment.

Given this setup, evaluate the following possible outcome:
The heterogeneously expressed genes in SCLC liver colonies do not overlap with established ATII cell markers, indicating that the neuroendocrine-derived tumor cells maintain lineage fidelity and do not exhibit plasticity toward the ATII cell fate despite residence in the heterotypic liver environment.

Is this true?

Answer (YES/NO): NO